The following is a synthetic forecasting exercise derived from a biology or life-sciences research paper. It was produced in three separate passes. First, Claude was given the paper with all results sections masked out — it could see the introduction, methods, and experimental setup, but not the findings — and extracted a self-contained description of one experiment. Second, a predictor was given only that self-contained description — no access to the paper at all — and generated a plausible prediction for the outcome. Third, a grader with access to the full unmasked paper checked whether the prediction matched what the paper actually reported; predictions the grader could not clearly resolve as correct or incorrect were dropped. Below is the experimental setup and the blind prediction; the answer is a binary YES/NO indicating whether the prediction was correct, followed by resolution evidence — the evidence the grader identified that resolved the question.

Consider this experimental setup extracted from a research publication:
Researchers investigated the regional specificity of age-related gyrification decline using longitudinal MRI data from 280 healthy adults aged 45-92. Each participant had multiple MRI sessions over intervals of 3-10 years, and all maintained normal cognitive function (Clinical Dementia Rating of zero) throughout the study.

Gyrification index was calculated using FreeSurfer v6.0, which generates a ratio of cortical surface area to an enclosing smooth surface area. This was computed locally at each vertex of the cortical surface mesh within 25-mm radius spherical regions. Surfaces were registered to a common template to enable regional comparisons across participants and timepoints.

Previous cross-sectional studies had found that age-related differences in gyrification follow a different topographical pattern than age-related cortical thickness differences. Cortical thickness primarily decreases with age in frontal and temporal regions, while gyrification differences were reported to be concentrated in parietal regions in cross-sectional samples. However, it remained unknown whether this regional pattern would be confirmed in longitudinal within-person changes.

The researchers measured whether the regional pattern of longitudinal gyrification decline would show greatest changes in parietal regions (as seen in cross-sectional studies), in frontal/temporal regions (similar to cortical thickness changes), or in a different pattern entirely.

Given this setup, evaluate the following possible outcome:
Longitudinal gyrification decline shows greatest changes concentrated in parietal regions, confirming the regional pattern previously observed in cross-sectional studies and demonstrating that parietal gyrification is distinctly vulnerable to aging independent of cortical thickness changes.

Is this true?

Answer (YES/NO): YES